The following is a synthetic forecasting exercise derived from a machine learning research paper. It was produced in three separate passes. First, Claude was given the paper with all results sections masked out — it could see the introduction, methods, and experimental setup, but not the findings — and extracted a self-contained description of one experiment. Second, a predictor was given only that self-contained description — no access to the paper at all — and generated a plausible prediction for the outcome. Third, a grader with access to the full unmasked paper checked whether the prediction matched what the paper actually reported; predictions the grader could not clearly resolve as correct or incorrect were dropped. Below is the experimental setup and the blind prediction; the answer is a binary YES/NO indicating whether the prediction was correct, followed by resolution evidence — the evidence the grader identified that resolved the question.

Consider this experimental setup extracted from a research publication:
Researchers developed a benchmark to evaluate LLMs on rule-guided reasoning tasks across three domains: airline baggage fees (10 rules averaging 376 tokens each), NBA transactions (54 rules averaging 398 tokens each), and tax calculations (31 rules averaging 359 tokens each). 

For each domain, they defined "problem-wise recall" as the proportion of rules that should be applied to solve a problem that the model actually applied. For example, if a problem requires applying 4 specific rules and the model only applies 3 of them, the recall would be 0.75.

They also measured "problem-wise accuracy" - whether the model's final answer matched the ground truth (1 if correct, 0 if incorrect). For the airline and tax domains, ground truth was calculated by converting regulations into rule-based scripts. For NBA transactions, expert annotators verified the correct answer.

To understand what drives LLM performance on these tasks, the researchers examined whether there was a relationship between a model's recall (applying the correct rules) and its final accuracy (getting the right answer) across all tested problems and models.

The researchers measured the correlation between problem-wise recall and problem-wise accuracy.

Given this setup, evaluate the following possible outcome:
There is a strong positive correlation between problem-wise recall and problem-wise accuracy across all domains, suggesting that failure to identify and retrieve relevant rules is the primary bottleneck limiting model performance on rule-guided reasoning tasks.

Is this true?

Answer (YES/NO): YES